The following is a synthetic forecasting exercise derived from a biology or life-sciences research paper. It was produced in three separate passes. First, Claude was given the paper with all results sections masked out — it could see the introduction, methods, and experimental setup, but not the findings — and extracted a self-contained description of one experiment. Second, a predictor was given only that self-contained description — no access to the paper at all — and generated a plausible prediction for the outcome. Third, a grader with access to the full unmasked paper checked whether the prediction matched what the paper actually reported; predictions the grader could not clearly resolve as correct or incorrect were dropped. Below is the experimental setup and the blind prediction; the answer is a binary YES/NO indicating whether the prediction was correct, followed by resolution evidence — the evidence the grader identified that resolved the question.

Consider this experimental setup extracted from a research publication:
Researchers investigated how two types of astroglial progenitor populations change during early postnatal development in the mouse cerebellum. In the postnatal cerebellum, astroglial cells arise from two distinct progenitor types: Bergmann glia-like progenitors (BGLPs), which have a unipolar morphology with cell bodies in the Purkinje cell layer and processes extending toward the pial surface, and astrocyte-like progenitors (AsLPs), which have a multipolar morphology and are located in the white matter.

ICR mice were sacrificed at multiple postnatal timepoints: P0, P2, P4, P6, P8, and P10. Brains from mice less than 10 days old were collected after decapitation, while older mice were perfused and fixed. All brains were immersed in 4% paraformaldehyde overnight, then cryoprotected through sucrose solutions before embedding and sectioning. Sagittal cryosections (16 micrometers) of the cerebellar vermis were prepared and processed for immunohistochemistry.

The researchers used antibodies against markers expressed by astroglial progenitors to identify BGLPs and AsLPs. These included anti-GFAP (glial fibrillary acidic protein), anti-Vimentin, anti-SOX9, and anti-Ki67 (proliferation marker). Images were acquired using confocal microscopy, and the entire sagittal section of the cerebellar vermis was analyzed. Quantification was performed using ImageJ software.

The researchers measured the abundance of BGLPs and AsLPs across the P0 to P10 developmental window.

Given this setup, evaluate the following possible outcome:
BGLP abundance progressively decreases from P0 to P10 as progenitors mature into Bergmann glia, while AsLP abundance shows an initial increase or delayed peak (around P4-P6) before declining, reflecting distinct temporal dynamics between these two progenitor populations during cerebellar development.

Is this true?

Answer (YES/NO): NO